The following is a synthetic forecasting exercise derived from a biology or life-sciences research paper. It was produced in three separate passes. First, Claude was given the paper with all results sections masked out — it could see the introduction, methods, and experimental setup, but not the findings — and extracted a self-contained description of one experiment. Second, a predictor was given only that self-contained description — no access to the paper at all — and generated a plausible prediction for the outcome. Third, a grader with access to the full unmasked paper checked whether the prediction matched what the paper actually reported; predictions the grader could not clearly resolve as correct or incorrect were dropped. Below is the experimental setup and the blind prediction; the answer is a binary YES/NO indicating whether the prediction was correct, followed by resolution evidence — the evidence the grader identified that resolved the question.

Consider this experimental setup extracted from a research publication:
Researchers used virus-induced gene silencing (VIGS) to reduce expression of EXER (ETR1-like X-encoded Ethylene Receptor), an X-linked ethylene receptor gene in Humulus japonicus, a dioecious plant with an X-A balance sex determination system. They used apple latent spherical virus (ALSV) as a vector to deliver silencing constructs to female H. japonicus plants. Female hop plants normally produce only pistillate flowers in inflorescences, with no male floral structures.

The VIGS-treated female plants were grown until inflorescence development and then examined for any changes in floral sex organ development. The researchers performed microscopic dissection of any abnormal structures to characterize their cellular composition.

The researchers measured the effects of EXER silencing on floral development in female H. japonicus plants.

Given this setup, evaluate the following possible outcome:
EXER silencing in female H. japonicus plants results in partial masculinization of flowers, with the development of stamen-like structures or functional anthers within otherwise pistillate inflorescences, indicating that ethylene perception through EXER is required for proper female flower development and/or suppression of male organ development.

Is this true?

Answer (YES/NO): YES